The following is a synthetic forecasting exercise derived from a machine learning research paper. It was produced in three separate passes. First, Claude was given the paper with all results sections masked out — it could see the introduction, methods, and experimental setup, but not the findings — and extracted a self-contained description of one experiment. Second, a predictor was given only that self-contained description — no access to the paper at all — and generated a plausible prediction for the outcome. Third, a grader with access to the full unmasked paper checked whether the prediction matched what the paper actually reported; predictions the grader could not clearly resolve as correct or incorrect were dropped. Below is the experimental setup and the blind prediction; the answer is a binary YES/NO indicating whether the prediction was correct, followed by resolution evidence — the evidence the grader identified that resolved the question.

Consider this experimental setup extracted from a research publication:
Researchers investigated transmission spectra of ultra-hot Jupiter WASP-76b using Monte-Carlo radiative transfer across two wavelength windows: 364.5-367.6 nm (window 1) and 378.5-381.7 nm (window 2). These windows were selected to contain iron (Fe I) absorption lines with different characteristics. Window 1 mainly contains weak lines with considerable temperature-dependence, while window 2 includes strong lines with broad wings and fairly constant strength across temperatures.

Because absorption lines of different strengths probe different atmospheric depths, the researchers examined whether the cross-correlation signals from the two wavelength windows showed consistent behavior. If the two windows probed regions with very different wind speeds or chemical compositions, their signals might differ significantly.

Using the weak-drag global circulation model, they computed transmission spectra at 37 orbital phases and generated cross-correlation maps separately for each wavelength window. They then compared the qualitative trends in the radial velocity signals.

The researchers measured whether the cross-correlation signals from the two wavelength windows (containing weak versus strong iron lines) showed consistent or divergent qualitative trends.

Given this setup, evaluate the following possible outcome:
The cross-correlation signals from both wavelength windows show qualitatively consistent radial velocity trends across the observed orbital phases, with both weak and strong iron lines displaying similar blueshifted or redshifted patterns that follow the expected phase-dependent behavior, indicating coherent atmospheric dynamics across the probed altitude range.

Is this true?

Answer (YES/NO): YES